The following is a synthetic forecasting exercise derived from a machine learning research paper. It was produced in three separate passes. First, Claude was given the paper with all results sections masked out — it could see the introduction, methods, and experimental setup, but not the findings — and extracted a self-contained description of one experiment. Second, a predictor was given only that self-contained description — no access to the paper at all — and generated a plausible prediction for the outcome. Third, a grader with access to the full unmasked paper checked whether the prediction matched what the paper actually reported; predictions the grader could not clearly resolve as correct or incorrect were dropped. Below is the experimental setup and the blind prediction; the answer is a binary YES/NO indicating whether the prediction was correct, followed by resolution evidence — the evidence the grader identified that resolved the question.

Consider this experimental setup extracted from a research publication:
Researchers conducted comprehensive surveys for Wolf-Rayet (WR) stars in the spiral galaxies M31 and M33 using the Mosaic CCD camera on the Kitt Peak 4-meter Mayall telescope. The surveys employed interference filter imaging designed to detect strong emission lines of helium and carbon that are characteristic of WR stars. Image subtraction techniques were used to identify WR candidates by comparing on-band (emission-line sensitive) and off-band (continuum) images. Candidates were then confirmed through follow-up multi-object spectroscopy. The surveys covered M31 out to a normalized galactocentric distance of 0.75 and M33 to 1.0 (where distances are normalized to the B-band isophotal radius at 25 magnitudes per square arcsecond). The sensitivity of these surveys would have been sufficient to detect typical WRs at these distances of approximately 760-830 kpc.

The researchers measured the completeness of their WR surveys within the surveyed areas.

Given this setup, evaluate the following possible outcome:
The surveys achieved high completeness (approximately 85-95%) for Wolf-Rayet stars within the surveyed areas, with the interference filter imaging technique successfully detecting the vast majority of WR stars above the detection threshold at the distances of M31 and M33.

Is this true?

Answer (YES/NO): YES